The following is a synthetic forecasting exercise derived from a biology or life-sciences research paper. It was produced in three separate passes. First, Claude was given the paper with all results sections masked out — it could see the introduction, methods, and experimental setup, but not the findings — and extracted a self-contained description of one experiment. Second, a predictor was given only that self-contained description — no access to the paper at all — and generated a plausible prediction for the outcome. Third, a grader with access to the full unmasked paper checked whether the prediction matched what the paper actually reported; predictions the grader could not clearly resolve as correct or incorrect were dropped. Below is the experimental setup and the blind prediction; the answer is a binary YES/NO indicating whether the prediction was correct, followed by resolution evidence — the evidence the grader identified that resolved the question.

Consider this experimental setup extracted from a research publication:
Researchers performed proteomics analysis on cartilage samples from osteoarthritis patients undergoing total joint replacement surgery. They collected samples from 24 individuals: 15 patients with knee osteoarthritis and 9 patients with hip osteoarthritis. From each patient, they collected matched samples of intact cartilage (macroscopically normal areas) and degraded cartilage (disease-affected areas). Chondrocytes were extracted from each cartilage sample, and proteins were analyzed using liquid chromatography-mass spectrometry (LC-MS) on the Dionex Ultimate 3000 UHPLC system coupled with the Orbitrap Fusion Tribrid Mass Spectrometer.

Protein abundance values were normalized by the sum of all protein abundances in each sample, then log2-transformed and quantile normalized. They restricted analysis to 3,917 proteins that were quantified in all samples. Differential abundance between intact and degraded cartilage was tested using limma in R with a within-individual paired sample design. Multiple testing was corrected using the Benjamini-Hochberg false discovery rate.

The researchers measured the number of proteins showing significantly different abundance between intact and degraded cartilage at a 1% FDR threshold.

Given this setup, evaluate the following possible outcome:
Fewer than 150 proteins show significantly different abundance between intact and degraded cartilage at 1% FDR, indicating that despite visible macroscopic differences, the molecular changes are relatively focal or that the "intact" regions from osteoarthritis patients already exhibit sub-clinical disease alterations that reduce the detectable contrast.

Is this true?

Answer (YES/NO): NO